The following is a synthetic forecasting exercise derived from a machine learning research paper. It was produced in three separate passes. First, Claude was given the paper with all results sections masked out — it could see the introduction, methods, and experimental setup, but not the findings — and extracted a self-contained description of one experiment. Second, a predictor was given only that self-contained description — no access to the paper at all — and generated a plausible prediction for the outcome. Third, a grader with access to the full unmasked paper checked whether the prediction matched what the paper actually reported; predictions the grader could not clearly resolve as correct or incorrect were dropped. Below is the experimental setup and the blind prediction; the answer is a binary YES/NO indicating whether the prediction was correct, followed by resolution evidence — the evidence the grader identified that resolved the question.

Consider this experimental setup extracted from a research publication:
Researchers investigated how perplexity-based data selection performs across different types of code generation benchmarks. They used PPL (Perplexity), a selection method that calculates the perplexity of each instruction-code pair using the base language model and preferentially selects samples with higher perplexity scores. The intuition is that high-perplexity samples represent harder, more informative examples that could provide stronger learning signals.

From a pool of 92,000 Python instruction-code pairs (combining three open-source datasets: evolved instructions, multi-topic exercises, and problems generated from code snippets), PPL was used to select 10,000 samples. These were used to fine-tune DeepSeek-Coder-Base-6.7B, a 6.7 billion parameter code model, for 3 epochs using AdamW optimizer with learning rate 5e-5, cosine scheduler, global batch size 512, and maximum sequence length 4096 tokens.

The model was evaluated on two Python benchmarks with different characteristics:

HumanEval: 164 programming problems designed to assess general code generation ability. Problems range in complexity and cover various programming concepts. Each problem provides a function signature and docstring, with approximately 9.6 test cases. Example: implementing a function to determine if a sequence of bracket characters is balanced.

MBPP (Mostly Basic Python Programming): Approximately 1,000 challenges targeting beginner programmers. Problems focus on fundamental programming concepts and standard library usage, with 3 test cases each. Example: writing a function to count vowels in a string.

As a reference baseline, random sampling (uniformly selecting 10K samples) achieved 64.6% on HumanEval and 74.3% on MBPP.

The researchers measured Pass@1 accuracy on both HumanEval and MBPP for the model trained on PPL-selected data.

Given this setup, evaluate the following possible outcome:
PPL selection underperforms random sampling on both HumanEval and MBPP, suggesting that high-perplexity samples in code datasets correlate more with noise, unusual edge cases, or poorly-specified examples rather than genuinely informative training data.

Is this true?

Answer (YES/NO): NO